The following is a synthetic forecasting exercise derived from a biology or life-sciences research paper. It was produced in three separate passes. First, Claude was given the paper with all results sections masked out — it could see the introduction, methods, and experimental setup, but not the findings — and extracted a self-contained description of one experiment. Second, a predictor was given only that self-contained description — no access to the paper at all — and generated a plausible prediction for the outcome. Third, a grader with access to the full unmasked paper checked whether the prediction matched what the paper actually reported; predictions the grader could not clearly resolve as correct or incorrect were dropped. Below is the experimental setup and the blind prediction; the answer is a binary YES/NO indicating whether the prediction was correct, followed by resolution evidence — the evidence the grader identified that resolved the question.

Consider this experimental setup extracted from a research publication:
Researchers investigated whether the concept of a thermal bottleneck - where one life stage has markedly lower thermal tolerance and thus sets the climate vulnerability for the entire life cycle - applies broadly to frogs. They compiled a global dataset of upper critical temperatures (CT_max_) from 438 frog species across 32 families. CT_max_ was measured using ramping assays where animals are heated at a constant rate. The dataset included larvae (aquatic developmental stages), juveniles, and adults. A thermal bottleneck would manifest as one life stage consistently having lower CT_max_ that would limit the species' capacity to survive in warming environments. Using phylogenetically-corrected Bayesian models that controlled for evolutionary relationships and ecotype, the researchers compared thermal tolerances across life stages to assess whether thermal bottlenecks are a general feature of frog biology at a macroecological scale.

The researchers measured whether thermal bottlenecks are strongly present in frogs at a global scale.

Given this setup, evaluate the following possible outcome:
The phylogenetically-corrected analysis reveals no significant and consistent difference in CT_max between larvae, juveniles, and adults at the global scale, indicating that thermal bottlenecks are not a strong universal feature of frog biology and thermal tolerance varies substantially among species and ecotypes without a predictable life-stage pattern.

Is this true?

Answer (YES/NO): NO